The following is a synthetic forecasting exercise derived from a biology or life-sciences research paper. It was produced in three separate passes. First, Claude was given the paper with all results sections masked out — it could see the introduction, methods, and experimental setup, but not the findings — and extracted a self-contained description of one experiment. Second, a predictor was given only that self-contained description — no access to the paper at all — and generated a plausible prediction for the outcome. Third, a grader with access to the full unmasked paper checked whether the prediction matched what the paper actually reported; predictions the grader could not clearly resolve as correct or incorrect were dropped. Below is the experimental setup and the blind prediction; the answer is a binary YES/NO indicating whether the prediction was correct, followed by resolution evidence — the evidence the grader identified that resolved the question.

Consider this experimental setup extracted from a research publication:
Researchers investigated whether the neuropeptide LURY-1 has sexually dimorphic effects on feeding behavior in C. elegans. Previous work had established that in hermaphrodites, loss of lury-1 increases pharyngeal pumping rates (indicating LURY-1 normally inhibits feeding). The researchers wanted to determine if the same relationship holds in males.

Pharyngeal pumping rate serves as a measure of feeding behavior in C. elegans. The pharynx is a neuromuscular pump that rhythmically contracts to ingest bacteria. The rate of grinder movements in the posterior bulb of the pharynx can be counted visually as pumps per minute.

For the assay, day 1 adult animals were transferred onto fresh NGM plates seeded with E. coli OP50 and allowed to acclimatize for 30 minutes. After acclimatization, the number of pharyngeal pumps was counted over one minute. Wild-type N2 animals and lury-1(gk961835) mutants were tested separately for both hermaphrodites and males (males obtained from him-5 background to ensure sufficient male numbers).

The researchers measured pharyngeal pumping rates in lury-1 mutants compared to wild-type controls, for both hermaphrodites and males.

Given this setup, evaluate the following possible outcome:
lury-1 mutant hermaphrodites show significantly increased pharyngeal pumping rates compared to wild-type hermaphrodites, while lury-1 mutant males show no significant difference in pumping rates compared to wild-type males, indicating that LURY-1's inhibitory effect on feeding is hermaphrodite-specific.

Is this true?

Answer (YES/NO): NO